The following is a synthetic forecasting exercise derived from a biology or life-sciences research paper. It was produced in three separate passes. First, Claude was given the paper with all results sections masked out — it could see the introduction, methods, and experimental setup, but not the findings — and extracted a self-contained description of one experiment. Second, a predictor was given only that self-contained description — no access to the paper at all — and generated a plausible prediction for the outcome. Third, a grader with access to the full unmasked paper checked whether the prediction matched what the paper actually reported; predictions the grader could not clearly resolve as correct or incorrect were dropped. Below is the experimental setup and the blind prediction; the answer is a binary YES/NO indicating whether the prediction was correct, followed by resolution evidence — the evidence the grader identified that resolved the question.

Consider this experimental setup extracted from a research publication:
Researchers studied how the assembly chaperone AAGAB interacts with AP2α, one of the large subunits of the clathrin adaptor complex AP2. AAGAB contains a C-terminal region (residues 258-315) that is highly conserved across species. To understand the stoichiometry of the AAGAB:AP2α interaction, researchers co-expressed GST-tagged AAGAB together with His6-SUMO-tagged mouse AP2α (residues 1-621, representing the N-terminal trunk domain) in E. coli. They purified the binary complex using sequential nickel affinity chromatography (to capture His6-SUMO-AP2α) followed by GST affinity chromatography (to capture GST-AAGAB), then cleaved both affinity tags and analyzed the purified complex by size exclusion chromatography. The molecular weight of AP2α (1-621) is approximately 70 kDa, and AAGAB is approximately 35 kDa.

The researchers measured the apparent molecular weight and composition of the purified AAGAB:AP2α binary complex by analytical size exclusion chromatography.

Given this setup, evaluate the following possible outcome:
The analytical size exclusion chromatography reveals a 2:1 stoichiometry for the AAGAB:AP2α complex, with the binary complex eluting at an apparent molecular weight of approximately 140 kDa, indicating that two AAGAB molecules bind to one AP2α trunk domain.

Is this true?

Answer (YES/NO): NO